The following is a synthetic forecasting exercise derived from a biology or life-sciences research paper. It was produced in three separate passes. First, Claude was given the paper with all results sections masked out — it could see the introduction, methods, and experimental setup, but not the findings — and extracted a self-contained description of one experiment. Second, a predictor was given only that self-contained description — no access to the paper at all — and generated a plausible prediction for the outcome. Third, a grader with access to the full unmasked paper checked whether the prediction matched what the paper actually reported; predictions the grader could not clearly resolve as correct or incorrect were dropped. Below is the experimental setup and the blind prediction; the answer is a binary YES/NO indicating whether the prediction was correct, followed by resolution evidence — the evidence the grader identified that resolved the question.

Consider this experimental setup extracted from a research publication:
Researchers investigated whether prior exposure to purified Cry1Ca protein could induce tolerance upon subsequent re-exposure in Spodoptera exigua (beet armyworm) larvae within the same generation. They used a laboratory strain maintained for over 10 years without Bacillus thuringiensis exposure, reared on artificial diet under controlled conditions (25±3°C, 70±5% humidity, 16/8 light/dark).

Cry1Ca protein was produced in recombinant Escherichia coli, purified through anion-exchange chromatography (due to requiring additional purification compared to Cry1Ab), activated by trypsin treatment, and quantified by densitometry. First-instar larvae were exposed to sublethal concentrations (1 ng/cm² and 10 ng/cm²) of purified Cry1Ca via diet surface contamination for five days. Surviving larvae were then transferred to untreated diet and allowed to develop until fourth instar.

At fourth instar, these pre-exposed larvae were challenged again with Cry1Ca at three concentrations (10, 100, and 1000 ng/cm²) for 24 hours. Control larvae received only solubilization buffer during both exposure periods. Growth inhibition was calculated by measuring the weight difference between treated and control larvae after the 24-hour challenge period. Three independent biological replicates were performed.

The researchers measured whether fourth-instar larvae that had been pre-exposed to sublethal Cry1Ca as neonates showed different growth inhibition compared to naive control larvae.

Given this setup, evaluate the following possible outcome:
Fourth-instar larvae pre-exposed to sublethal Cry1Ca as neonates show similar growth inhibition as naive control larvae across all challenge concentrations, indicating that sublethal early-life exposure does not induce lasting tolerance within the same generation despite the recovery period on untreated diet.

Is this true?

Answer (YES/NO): NO